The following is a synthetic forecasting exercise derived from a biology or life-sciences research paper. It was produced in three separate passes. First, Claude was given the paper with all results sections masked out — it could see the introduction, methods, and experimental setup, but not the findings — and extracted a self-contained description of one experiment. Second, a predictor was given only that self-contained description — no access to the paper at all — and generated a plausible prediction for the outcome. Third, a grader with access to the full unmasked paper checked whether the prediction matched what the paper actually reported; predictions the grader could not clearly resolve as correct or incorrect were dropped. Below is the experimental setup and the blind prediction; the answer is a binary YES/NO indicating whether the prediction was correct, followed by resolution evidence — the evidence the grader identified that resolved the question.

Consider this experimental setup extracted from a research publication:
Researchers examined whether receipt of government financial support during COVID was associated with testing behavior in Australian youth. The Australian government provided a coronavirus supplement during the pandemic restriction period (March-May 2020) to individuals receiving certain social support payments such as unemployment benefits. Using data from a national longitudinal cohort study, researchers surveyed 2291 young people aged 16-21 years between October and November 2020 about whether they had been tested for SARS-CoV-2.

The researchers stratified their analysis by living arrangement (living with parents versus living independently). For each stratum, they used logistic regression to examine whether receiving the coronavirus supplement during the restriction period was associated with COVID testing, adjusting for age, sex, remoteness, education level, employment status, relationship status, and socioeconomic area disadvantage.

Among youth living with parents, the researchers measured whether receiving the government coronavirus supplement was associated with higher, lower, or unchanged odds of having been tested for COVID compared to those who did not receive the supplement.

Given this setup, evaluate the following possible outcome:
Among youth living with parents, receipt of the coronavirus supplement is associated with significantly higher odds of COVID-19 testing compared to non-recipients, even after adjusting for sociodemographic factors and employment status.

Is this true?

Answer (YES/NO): NO